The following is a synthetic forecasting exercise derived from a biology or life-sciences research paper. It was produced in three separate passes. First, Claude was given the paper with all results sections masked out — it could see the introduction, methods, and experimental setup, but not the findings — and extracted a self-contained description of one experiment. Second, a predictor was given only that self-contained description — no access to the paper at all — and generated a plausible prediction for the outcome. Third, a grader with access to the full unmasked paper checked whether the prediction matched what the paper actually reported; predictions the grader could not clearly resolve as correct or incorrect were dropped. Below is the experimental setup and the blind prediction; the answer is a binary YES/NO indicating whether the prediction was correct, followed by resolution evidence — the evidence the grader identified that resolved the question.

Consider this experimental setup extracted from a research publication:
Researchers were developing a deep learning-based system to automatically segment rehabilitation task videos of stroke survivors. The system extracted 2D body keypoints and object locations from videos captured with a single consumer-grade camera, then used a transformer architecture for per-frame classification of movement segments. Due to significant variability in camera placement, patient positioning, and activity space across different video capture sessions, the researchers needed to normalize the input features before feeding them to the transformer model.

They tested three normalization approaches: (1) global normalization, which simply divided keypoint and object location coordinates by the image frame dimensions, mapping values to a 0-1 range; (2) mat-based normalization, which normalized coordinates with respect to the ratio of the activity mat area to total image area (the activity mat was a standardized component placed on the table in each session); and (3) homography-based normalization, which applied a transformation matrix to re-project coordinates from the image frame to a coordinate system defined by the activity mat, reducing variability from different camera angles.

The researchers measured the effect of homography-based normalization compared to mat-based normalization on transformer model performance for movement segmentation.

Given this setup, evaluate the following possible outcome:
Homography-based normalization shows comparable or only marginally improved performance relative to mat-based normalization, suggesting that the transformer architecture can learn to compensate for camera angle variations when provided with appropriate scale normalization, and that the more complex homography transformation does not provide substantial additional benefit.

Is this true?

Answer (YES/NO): NO